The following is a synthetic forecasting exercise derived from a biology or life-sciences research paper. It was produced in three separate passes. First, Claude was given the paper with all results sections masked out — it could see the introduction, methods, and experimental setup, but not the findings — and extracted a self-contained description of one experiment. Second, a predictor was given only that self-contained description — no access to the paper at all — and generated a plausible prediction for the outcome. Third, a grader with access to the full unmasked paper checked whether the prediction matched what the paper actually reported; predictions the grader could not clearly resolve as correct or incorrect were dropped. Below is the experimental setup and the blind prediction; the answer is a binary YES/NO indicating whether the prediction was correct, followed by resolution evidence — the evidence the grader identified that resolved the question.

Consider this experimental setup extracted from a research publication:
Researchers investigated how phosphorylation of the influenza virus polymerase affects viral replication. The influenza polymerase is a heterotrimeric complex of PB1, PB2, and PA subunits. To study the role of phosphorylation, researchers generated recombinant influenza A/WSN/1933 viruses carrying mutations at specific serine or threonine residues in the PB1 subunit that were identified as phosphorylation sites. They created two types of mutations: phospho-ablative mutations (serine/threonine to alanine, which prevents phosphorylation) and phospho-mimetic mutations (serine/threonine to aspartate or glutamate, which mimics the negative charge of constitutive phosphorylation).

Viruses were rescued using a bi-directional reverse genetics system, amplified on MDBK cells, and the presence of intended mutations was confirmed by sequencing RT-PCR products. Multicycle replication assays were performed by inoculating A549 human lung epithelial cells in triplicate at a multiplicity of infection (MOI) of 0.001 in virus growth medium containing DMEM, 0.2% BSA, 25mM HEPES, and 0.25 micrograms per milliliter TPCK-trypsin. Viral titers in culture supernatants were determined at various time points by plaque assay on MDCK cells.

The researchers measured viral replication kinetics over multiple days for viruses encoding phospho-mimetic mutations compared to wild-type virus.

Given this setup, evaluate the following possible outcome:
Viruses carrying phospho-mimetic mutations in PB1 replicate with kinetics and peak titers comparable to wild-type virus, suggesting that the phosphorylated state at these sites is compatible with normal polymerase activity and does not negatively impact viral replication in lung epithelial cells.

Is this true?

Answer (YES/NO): NO